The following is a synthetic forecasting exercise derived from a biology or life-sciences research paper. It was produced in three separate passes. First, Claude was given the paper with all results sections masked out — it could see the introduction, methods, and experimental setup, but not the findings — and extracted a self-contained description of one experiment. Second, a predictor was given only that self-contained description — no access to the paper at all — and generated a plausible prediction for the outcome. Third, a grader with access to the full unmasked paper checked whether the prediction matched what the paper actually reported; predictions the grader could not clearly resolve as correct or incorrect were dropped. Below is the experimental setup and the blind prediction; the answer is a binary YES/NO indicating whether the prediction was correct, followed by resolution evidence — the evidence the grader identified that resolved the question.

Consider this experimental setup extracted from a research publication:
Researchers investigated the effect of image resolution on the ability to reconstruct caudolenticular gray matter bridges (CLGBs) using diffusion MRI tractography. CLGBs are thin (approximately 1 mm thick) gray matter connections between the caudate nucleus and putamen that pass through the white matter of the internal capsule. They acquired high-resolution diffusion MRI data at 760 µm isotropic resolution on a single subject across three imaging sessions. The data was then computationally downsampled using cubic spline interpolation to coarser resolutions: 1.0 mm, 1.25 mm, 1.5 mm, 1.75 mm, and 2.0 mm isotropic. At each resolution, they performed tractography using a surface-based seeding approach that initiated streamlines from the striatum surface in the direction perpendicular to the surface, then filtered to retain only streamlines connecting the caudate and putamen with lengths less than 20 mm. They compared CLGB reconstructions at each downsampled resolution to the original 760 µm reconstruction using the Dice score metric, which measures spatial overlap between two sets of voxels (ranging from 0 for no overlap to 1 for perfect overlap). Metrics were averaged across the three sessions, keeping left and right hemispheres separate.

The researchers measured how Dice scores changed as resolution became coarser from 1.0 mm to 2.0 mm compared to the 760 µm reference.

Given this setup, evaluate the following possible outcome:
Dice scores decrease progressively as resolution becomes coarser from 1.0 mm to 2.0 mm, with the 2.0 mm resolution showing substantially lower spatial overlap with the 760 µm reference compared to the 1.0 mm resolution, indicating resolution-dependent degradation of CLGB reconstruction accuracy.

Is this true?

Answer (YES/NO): YES